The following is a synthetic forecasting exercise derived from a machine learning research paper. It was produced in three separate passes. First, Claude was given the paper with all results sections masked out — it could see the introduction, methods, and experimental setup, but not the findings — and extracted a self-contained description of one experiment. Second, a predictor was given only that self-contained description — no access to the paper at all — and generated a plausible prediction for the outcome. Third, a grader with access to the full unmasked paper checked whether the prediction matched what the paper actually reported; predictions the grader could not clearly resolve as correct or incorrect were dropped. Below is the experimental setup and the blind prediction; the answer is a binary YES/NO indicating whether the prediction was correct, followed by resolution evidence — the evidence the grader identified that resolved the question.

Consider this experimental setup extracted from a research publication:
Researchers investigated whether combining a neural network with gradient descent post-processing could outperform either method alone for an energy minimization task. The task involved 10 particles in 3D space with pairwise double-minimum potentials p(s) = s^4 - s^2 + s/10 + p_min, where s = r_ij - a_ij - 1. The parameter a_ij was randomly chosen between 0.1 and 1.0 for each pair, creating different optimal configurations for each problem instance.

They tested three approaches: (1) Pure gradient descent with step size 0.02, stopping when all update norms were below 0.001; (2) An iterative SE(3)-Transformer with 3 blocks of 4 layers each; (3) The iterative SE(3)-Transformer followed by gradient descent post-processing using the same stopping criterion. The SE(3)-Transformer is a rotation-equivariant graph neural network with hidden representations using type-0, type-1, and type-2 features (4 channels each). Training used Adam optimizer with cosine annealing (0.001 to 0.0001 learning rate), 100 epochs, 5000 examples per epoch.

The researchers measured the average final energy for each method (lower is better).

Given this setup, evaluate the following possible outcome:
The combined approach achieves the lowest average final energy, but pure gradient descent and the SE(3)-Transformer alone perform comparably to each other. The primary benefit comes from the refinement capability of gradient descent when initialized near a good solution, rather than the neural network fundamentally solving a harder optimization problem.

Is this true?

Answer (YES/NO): NO